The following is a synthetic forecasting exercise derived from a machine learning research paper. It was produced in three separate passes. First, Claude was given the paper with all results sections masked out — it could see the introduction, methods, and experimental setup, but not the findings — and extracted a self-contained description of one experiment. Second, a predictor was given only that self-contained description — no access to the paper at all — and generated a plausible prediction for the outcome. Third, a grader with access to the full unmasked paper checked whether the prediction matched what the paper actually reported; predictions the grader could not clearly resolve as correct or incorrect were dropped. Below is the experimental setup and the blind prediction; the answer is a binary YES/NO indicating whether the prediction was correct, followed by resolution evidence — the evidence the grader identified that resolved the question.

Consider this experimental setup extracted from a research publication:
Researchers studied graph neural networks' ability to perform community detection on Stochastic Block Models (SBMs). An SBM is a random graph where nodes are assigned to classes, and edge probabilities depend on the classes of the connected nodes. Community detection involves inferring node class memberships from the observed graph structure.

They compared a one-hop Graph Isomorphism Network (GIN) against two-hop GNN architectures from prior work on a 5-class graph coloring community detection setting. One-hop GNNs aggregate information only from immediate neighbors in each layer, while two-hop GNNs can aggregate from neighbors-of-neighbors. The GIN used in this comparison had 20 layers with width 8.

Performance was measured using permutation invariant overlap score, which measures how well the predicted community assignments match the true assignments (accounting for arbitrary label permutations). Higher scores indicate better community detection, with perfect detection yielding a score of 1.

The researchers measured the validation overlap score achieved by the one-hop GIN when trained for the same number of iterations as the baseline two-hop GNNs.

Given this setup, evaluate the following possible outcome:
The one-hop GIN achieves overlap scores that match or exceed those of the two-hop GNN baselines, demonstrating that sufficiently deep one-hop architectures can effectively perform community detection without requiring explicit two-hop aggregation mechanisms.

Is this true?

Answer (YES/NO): YES